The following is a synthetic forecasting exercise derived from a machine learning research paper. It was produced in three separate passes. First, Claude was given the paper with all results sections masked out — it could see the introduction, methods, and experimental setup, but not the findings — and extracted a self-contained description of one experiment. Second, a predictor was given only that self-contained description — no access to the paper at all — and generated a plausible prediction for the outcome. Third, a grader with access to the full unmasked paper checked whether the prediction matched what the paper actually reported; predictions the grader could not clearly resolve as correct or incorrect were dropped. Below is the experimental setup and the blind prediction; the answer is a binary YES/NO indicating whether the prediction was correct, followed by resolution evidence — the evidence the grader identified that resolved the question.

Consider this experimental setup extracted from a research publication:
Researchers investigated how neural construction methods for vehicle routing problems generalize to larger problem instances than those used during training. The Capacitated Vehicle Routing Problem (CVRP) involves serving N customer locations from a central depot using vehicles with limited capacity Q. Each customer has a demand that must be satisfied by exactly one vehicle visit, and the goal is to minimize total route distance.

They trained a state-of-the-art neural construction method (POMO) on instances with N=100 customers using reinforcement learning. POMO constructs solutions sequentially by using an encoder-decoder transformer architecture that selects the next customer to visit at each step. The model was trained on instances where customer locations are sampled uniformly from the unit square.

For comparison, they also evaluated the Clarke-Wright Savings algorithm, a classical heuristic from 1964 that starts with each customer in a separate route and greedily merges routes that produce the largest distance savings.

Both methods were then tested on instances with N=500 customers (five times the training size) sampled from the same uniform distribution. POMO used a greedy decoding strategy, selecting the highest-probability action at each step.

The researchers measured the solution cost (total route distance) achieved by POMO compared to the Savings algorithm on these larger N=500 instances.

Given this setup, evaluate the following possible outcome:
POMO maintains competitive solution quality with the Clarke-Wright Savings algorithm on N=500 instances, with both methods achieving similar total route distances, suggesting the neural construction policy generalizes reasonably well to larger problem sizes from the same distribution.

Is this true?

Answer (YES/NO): NO